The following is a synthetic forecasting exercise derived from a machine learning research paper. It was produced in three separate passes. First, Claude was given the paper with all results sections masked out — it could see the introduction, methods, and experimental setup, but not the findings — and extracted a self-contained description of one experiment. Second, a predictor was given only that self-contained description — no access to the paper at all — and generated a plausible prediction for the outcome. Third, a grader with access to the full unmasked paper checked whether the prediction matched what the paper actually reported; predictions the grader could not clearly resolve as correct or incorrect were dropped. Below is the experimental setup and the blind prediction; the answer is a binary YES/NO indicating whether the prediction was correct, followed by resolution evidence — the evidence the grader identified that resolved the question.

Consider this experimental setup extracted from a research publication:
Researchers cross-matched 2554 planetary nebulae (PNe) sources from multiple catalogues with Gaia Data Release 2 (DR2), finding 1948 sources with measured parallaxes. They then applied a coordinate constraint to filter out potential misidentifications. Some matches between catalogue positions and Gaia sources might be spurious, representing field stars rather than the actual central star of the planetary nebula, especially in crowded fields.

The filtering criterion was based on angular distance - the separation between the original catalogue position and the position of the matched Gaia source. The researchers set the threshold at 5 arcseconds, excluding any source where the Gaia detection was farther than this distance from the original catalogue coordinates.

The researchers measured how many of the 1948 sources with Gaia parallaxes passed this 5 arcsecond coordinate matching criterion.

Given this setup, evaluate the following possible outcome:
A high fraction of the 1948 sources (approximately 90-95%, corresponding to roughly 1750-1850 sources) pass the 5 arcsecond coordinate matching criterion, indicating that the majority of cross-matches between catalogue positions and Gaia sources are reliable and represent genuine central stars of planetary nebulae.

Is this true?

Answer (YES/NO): NO